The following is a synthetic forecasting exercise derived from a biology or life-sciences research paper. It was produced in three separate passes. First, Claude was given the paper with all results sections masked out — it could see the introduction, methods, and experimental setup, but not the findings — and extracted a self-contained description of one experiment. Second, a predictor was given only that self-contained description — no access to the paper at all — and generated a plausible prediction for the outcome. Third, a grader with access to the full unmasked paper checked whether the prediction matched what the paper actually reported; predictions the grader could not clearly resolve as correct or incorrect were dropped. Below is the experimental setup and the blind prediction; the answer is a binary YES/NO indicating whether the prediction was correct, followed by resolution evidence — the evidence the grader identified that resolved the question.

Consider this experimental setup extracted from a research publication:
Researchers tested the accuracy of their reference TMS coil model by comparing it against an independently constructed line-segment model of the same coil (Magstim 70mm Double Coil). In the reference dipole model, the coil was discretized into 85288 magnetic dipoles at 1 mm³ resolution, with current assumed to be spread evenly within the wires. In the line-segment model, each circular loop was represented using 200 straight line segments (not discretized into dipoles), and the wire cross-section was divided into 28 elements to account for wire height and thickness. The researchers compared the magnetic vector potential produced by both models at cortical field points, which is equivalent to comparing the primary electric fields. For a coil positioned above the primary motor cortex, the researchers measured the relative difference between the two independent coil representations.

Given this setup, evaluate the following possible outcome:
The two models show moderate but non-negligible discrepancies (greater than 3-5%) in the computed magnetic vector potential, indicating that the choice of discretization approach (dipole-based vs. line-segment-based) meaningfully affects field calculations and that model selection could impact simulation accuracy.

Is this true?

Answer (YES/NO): NO